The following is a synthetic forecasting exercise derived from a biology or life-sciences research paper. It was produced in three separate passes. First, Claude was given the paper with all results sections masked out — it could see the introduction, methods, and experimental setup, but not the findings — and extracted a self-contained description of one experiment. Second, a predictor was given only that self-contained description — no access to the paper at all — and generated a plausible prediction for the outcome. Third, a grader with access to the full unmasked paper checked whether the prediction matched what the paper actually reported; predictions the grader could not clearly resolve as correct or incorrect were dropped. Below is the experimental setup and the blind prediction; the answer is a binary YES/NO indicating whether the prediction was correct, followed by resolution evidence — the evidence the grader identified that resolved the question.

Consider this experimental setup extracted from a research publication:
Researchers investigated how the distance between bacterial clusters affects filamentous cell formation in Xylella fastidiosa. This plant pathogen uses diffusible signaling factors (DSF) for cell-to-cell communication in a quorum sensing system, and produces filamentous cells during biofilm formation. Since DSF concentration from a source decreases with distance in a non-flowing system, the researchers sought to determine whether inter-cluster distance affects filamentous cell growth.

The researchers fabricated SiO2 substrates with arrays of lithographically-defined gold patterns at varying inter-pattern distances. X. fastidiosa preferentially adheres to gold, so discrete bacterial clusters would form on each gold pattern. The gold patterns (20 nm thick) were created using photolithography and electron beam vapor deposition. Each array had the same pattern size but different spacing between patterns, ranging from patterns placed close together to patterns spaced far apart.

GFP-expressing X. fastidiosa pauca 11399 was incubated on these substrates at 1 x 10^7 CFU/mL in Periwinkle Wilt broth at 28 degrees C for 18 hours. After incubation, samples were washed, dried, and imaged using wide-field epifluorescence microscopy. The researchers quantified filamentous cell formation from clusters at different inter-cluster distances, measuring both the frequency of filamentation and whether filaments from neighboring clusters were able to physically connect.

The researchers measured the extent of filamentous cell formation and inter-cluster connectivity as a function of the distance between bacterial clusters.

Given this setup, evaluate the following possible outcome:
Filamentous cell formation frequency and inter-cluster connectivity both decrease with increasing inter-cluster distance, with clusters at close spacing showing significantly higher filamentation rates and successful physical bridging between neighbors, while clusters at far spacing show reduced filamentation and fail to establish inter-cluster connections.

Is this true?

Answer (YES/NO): NO